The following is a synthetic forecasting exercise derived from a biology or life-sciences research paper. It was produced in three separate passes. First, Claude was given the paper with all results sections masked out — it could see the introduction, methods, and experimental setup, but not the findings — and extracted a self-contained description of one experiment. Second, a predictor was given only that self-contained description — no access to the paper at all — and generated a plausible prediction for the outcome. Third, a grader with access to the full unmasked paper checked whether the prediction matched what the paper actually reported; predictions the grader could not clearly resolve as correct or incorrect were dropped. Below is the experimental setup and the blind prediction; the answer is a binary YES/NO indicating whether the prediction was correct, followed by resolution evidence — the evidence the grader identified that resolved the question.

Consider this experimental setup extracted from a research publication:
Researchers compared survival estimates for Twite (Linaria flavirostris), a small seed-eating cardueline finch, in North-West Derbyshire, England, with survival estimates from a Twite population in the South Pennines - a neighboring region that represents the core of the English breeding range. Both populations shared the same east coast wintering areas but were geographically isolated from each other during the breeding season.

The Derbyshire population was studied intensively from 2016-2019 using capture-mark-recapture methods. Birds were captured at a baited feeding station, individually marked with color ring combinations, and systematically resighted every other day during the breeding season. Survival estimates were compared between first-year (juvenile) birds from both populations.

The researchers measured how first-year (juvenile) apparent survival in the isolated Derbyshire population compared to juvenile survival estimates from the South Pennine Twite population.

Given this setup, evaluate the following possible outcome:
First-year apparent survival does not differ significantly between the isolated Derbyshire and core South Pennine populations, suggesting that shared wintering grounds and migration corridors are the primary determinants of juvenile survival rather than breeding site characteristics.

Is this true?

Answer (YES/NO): NO